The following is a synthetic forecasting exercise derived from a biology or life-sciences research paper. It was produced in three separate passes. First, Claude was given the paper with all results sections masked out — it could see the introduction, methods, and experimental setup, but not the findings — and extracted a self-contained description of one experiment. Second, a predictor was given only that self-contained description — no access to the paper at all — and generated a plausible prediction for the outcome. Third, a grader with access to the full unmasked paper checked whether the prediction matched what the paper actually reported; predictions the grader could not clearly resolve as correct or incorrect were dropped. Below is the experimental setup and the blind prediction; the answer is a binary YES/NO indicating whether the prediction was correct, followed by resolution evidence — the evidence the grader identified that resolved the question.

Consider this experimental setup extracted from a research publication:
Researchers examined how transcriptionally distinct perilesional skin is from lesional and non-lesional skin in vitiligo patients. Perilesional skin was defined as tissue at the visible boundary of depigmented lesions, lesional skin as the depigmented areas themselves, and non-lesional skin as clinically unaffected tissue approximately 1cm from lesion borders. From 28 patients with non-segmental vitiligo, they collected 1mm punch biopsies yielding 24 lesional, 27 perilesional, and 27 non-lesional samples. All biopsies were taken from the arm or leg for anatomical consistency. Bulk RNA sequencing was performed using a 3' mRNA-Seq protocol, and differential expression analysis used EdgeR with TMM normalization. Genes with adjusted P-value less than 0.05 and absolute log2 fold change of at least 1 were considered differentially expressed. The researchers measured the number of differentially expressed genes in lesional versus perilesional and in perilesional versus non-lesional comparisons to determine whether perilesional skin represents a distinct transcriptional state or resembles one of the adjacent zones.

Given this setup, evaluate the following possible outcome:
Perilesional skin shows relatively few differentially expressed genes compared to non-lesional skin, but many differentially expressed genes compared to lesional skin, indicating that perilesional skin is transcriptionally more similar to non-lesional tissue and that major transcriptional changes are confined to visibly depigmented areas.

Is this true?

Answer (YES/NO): NO